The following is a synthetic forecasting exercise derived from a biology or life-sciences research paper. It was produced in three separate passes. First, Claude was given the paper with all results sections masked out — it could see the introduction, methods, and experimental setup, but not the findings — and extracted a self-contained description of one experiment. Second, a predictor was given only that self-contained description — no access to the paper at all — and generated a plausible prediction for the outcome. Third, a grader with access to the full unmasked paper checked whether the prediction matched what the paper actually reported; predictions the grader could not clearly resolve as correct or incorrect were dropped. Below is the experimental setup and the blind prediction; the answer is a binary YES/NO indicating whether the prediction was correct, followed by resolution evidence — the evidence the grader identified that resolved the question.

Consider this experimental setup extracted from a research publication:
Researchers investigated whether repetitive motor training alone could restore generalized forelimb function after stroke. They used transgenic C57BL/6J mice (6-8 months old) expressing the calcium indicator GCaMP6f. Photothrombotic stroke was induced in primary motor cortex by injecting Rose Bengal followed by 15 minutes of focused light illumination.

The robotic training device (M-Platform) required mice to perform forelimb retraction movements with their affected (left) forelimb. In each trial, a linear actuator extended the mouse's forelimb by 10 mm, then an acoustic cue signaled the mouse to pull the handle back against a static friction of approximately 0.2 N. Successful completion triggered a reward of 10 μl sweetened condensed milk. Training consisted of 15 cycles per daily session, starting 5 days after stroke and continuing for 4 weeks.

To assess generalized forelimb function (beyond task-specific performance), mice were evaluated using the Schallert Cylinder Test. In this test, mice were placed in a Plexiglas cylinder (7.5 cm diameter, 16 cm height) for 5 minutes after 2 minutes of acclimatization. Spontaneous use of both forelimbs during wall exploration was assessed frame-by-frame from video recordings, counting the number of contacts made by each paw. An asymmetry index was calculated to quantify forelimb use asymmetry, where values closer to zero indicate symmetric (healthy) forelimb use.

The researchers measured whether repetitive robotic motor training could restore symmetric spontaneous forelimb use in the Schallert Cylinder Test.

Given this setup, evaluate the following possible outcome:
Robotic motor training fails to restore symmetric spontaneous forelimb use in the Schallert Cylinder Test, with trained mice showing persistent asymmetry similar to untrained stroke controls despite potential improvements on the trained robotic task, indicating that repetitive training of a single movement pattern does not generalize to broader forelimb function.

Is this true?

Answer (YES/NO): YES